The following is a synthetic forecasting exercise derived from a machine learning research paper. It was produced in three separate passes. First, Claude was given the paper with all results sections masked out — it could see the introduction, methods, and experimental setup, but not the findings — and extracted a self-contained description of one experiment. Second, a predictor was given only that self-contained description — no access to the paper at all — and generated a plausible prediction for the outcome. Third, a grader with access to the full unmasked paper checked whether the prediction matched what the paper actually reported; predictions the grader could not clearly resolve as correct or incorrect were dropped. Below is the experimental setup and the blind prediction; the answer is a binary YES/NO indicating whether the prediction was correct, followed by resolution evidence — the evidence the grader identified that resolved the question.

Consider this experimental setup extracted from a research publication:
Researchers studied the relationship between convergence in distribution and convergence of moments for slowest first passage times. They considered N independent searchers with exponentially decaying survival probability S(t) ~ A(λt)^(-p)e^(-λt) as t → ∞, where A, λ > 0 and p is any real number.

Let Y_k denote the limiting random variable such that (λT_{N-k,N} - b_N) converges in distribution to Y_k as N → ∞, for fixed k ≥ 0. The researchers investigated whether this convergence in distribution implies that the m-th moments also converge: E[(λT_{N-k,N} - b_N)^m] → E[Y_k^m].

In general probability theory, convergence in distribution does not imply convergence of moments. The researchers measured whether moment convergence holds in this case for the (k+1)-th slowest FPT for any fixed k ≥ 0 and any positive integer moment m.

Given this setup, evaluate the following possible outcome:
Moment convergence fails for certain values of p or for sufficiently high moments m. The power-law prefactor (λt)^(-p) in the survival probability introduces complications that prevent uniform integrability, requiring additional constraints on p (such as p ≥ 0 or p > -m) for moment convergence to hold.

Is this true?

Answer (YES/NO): NO